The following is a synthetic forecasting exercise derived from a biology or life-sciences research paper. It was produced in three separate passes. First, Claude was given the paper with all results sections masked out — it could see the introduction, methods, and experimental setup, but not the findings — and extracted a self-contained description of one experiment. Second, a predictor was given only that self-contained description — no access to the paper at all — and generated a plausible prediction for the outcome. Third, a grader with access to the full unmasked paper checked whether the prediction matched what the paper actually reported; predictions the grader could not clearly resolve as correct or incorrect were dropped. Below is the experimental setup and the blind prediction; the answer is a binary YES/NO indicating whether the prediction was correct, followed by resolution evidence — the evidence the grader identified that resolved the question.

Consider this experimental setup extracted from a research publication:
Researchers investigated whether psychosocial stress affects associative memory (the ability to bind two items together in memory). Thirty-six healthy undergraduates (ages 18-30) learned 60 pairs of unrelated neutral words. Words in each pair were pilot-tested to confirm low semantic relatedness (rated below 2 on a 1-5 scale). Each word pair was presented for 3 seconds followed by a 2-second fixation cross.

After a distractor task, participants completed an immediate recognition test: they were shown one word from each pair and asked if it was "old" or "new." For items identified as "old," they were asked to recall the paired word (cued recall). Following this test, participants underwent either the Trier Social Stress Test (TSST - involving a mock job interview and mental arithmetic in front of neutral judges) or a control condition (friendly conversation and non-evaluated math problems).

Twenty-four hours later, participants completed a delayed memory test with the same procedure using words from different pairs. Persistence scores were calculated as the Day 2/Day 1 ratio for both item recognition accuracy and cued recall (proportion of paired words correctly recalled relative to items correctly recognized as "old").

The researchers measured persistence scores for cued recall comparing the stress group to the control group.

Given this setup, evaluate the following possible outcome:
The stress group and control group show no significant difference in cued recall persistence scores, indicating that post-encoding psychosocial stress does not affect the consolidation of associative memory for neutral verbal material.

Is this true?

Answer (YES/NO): YES